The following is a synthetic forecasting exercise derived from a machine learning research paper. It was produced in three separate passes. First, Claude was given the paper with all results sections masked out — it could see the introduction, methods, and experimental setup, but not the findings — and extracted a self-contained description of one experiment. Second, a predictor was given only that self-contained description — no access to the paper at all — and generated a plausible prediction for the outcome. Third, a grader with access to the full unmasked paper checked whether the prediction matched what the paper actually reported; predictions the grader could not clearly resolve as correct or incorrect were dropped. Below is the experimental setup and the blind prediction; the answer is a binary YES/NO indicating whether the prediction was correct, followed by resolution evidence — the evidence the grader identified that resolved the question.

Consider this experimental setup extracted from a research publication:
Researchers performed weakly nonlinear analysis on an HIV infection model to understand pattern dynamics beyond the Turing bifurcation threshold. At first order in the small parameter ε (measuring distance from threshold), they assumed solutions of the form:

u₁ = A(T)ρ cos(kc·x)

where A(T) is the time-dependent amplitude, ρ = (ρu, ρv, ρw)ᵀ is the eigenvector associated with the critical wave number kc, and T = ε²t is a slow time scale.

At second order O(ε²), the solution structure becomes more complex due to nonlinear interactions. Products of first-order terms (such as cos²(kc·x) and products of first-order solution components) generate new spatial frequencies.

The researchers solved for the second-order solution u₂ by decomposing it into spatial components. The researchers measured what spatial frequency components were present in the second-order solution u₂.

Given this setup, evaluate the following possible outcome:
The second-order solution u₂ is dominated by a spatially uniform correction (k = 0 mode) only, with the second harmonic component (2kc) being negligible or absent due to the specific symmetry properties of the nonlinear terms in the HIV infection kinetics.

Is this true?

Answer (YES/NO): NO